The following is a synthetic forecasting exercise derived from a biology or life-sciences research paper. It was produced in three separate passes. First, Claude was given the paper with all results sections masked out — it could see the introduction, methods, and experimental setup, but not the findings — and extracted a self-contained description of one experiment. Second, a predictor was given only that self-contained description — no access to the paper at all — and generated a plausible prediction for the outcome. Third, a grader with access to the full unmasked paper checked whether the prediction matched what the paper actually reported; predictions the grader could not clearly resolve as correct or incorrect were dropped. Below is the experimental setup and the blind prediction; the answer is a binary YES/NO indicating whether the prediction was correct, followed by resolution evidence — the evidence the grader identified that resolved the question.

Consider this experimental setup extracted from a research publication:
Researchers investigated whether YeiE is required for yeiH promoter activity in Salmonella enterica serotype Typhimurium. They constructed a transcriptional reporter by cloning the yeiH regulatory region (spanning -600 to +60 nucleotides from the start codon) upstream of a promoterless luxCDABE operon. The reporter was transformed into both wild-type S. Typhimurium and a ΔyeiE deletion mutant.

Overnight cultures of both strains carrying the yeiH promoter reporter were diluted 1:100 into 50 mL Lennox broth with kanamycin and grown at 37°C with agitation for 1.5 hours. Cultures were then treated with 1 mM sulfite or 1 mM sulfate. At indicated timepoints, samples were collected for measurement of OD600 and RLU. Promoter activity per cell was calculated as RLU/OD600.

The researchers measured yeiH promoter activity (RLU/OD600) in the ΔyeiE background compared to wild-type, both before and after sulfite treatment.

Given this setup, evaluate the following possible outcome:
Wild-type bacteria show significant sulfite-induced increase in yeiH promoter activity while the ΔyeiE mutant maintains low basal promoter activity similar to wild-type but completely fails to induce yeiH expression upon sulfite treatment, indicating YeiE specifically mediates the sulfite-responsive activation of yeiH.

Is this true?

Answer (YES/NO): YES